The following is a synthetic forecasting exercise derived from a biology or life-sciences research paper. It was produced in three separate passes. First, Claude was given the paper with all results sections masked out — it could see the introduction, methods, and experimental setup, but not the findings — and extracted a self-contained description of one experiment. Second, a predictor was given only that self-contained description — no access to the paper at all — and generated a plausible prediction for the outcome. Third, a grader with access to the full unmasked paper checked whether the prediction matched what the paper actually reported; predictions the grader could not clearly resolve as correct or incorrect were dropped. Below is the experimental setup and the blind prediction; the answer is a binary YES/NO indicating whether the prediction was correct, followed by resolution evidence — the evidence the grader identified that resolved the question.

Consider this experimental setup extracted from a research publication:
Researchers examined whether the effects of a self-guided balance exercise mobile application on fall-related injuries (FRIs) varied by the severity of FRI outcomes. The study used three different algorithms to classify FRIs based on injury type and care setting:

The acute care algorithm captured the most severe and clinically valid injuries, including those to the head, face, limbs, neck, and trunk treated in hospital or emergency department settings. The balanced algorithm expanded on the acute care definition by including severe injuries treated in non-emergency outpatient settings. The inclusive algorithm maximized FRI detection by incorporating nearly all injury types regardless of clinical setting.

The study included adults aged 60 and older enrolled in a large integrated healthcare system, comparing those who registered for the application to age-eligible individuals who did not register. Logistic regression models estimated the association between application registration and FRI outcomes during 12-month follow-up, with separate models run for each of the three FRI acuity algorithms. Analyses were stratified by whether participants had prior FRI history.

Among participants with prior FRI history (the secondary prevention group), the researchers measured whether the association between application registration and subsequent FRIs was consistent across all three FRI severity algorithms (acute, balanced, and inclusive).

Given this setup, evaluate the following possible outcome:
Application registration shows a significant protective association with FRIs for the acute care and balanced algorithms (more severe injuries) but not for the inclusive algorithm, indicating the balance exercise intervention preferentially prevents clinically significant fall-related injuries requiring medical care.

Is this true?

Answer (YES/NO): NO